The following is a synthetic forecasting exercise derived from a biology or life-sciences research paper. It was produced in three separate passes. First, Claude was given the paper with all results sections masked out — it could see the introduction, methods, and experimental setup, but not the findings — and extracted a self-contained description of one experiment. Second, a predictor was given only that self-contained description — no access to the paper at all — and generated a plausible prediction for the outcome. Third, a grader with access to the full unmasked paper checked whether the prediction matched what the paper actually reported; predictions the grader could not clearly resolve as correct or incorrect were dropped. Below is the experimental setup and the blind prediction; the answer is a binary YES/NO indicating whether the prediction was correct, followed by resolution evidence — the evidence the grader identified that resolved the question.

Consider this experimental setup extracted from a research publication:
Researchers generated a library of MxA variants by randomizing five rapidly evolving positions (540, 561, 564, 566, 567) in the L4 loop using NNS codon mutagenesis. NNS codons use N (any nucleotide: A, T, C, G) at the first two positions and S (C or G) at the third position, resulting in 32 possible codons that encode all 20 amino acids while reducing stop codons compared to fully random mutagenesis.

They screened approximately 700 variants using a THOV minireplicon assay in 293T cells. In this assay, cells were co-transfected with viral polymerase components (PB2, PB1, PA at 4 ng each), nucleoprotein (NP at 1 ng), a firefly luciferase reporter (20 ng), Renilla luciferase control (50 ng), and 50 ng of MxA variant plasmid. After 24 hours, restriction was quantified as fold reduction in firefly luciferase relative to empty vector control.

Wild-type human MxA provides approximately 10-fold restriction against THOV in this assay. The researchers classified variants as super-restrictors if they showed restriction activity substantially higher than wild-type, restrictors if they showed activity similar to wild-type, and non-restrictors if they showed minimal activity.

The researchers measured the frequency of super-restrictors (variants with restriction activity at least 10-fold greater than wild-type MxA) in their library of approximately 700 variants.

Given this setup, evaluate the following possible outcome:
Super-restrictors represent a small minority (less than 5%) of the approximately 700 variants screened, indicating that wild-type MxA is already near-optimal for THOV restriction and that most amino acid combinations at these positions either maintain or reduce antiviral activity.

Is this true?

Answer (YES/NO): YES